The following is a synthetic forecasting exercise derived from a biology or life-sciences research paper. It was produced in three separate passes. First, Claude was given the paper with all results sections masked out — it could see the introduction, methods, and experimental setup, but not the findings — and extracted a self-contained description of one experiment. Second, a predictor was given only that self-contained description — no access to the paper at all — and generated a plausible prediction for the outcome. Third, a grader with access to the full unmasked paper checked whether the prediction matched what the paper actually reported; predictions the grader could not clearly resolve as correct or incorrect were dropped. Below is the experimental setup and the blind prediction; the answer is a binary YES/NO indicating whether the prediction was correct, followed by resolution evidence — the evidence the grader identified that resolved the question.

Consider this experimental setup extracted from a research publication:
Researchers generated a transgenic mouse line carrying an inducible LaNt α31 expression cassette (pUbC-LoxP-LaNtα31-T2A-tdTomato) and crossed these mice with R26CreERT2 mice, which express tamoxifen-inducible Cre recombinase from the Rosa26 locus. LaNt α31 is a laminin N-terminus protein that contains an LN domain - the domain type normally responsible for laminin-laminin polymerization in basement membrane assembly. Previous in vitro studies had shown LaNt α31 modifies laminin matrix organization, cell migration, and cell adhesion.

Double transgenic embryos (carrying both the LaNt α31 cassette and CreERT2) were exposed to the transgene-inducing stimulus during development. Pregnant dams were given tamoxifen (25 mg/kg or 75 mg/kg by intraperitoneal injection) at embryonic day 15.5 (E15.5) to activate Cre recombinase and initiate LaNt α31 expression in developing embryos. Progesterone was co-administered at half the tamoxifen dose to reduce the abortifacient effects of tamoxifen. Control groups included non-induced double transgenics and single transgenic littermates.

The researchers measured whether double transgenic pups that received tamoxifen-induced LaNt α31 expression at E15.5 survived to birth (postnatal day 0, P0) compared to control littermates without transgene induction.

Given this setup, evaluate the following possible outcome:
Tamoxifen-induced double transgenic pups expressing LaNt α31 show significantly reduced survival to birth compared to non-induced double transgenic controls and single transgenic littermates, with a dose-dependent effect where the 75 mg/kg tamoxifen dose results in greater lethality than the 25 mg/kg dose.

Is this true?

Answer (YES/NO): NO